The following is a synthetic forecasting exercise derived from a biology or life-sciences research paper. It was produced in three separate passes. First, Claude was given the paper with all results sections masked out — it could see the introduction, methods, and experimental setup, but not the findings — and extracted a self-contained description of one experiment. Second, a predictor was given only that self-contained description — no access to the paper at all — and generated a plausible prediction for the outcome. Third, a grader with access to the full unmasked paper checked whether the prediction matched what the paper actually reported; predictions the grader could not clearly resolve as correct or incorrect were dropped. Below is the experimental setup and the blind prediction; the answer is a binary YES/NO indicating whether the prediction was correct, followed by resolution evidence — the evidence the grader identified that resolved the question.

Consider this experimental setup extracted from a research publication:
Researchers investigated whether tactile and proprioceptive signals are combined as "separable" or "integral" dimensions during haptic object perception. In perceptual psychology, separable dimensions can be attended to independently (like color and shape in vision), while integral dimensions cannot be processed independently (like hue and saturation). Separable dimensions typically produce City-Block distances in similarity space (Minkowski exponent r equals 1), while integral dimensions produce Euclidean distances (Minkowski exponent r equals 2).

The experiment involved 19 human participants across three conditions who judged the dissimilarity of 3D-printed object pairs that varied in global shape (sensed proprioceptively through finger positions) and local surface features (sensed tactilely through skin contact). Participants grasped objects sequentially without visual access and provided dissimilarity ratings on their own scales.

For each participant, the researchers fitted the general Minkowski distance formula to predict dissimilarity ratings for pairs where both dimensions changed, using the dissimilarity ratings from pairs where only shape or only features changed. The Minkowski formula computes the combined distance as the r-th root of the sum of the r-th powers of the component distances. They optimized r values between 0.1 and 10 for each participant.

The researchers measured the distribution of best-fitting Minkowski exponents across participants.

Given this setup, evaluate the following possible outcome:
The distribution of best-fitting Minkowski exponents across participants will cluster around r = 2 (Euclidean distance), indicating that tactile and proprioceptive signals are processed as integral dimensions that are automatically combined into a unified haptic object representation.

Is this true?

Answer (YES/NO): NO